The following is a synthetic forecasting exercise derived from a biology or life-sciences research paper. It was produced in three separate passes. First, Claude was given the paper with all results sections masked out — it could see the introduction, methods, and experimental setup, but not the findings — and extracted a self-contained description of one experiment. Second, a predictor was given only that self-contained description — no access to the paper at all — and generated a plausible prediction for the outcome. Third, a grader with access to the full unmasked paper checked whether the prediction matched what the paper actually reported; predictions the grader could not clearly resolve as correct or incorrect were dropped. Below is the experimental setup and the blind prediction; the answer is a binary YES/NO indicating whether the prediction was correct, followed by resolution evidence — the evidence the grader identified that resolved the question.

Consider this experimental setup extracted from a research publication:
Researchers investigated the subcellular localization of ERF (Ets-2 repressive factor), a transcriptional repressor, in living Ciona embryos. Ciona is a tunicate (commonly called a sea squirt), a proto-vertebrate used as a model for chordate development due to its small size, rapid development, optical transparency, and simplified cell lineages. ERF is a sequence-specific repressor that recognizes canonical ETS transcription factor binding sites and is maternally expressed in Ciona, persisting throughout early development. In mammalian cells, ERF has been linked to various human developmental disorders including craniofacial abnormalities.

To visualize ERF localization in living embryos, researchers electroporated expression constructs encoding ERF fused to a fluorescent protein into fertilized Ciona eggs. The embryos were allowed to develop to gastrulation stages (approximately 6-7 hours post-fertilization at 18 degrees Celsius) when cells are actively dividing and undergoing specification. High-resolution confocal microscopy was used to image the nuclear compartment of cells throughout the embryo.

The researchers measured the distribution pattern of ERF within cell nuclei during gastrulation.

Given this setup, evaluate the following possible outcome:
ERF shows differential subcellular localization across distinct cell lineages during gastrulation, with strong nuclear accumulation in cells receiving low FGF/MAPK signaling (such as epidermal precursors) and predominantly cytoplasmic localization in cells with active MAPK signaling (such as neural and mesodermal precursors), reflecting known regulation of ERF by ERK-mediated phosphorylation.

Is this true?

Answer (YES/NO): NO